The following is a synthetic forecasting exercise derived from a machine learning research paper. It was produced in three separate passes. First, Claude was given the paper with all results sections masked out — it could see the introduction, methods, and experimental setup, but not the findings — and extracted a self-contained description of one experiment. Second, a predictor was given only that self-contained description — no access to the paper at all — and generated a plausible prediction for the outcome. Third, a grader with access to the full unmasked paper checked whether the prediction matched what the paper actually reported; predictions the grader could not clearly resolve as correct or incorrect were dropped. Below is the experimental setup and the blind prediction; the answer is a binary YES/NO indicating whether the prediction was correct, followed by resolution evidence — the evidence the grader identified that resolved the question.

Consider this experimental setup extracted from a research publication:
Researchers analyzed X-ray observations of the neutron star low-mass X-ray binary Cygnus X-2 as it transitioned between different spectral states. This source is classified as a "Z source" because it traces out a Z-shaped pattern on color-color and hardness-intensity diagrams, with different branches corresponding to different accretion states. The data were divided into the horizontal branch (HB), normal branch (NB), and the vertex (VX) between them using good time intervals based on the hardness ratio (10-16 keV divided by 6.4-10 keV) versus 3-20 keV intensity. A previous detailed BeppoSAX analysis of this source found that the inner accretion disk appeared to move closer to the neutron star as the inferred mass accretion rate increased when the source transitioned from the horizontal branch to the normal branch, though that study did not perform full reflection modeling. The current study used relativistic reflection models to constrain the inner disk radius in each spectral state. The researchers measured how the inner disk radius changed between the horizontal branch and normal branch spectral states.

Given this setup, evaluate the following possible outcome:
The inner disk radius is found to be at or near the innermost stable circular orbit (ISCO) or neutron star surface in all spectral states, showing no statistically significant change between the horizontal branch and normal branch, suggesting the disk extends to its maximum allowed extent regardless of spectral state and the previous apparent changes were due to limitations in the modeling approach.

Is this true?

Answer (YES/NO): YES